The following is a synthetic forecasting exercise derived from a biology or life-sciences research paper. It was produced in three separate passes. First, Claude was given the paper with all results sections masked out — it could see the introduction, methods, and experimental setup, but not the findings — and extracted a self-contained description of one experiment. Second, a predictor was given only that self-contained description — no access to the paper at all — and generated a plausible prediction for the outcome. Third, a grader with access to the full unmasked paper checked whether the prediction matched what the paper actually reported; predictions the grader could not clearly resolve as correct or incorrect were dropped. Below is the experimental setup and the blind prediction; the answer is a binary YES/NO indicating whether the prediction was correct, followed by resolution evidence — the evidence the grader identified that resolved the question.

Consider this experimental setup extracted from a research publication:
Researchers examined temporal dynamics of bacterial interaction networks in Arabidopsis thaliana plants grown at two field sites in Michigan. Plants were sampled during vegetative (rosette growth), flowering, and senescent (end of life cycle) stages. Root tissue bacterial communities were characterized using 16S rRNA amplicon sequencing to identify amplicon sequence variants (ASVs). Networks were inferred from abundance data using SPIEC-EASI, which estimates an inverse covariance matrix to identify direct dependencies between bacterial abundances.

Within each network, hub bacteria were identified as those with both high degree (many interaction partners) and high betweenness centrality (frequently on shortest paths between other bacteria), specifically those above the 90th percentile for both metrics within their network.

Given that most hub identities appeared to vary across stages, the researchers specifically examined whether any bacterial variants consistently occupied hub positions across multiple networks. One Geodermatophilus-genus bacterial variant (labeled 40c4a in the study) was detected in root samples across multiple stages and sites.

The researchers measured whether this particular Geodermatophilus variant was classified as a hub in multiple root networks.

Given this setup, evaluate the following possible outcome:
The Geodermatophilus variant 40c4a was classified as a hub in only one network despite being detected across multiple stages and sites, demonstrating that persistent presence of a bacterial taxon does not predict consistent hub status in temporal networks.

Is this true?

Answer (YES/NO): NO